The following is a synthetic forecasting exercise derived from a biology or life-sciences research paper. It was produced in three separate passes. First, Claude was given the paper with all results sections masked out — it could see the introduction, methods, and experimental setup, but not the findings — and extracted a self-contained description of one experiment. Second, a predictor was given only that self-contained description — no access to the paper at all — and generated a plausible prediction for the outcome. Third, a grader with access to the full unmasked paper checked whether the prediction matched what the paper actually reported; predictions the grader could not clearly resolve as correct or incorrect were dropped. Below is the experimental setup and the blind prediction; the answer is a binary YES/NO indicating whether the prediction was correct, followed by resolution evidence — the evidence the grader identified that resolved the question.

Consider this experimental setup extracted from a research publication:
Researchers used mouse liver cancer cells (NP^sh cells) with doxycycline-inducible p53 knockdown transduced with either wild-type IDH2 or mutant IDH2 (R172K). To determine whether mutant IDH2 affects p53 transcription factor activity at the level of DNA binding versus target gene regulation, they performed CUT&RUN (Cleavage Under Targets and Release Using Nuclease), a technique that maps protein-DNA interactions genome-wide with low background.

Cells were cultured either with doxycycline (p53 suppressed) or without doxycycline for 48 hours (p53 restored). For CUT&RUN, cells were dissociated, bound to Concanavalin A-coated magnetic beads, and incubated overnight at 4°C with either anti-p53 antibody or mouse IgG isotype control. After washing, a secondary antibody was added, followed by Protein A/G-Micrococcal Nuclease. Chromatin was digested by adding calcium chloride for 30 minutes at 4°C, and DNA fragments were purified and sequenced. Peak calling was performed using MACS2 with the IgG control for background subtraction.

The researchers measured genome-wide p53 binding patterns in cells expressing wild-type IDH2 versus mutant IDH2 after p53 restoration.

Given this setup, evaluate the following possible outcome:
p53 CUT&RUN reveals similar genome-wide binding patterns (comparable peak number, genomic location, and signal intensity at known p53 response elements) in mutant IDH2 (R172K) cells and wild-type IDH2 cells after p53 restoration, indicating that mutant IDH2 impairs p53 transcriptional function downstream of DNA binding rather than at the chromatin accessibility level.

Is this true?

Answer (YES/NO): NO